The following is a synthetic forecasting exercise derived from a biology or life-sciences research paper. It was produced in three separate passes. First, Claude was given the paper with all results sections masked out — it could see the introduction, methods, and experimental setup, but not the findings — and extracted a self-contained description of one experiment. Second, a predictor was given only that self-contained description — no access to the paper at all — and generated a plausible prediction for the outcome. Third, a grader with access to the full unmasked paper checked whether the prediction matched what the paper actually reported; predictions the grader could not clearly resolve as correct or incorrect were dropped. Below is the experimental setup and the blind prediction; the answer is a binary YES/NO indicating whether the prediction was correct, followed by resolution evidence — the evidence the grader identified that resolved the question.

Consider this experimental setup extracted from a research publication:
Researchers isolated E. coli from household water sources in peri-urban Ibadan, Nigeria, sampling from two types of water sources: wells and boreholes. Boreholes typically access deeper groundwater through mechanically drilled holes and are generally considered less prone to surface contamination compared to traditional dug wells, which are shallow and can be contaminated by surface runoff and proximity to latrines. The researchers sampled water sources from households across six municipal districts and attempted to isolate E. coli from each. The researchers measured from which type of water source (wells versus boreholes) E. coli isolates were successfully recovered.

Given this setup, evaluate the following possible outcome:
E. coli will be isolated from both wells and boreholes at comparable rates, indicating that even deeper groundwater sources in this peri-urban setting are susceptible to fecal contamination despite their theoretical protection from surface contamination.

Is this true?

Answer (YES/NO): NO